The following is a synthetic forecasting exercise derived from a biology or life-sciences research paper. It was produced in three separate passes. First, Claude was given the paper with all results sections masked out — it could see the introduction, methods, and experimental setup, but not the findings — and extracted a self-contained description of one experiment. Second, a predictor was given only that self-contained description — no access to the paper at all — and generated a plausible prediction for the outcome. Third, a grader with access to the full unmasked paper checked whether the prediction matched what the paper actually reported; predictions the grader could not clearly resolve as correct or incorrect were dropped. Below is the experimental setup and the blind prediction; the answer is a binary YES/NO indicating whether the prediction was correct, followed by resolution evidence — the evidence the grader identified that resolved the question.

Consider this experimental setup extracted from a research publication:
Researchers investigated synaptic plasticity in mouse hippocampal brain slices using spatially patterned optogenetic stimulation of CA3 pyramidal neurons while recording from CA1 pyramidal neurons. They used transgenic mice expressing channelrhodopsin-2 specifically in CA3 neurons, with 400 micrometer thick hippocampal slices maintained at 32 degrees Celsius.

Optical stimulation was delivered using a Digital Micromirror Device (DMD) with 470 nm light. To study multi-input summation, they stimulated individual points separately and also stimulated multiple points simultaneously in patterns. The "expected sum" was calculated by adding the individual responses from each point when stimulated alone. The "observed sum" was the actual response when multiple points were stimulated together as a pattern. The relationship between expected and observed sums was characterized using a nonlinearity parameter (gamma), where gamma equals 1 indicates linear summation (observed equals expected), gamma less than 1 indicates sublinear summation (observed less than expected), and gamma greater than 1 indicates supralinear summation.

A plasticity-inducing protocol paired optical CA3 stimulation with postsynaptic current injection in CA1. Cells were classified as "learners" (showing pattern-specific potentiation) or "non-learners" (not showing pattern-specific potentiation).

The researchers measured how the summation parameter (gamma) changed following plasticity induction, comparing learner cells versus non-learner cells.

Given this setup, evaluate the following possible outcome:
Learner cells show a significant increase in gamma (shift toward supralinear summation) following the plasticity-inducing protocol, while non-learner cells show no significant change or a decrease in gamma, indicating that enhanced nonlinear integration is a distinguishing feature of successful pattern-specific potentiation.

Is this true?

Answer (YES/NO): NO